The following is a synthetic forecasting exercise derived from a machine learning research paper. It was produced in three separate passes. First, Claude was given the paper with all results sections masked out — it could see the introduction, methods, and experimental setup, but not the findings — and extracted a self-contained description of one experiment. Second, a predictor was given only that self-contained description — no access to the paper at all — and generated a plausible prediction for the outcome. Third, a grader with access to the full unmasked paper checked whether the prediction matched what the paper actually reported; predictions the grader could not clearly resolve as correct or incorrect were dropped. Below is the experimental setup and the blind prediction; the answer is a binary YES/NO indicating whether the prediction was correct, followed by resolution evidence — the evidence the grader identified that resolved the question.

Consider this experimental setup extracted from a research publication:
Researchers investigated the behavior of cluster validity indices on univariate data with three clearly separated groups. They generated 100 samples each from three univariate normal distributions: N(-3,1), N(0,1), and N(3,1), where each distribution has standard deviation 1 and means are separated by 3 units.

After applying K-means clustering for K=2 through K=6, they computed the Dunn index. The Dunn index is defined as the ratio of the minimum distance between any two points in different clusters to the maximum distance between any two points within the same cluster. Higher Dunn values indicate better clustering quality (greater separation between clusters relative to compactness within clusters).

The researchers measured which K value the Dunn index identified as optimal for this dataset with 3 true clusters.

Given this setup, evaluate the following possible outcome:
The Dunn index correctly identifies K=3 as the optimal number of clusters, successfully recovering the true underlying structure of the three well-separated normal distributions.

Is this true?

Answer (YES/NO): NO